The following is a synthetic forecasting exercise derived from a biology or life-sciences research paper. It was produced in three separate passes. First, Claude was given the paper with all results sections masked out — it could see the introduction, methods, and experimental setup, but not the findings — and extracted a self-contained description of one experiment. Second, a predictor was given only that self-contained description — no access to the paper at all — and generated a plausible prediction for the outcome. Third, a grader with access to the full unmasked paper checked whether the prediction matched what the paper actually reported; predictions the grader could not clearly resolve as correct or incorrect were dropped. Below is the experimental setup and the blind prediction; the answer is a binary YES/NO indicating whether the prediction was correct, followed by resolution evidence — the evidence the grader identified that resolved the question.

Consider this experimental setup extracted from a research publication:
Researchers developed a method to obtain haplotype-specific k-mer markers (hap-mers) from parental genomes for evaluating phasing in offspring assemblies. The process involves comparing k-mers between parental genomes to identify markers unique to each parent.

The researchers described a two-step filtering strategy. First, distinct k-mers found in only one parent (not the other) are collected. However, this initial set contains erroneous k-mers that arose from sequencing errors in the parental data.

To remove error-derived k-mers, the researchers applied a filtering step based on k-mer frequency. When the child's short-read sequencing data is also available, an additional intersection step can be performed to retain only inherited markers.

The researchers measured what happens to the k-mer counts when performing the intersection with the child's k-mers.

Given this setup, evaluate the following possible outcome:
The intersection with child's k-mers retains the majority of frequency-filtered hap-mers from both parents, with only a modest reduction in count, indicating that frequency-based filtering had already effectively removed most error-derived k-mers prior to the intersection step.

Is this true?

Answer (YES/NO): NO